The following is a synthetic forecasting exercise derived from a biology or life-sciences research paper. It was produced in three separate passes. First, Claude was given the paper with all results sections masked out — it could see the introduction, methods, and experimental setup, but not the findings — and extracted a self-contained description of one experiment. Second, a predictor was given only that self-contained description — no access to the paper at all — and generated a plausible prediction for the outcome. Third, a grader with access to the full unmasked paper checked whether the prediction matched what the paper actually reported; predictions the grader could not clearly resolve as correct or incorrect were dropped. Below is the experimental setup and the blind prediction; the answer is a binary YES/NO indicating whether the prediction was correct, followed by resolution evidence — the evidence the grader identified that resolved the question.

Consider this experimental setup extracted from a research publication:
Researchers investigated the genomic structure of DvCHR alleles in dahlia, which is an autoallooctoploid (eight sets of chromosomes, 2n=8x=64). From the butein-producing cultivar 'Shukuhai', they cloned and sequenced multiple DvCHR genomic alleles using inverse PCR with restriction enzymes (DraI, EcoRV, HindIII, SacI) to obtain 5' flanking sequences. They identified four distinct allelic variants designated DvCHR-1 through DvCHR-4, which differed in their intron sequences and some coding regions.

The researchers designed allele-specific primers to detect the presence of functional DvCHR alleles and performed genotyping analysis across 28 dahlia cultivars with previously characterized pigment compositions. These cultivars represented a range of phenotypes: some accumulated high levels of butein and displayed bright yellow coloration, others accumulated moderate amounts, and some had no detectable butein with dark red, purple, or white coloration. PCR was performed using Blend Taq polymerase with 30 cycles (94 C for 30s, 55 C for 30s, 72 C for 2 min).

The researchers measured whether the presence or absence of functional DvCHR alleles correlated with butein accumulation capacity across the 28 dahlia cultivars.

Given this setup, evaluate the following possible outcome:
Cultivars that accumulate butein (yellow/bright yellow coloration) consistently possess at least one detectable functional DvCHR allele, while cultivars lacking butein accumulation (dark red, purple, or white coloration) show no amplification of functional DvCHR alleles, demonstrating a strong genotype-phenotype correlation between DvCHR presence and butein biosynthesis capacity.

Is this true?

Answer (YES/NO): NO